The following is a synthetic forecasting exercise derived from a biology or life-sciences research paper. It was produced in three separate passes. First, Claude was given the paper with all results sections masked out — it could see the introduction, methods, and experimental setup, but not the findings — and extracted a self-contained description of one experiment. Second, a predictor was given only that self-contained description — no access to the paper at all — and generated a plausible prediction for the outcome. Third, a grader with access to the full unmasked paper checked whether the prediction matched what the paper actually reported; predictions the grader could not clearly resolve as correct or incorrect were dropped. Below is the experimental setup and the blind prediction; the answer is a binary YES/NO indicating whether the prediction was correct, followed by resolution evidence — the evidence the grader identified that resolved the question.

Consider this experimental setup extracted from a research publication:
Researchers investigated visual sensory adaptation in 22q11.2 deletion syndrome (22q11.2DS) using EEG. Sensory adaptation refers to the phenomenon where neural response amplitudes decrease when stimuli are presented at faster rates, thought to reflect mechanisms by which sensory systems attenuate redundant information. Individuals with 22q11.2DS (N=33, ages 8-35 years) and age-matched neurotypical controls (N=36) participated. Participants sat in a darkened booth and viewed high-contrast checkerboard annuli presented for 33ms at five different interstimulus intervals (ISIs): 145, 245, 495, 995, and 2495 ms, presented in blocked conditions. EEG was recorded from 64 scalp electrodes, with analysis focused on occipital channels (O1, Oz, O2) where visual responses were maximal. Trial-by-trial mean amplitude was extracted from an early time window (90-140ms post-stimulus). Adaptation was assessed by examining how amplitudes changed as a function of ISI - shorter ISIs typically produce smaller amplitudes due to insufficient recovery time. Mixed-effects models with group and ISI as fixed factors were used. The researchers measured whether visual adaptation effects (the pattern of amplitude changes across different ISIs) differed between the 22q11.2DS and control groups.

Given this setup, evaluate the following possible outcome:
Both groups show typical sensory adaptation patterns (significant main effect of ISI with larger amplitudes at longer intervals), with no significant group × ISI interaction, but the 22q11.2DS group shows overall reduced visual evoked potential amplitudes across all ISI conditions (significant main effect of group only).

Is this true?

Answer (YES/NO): NO